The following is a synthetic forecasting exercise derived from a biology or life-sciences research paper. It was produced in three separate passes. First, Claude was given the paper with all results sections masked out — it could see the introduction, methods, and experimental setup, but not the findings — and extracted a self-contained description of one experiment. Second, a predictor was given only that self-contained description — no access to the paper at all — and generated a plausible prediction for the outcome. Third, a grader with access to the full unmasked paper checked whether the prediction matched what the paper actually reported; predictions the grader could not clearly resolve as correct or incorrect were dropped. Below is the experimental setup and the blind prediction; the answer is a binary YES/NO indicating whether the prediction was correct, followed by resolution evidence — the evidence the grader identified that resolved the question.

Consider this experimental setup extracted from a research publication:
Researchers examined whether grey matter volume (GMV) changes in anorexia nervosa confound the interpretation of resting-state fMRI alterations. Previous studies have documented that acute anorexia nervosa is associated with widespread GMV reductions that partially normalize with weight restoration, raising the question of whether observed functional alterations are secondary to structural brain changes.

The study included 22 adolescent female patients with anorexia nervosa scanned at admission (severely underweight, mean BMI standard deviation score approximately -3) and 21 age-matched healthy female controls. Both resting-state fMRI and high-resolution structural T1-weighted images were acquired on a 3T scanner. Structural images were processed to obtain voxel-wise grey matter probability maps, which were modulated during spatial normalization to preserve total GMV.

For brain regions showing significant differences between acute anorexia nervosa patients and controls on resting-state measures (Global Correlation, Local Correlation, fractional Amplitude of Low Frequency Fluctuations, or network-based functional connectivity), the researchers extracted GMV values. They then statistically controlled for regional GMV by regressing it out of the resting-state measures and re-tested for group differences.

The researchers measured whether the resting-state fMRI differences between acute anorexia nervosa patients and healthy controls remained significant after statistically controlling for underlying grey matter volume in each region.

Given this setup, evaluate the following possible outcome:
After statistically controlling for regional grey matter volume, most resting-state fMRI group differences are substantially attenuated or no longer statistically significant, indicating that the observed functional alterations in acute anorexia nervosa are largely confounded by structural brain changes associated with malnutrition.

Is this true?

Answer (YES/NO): NO